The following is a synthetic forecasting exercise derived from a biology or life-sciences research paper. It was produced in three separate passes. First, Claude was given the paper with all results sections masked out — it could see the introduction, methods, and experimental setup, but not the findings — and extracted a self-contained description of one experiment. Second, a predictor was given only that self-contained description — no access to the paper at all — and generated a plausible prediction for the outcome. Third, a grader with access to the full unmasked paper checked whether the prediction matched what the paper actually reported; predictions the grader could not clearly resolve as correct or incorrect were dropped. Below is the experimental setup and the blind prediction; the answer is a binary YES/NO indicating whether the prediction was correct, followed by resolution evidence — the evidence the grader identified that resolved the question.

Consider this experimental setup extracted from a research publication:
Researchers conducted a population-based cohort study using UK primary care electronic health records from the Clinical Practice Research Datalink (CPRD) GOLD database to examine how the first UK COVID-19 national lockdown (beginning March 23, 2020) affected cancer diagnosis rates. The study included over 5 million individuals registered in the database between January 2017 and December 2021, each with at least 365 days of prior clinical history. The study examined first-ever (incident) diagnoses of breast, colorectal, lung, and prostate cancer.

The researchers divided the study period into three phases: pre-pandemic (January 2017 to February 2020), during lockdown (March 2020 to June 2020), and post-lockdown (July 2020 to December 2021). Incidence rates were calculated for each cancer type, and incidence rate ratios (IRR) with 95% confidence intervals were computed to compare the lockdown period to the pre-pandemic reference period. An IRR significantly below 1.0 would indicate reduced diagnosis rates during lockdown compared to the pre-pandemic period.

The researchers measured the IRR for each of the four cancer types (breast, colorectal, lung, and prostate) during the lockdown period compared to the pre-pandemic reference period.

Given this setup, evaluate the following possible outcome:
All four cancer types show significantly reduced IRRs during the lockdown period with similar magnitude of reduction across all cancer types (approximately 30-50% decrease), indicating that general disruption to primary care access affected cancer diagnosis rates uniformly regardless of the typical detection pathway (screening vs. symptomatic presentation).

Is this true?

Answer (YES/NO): NO